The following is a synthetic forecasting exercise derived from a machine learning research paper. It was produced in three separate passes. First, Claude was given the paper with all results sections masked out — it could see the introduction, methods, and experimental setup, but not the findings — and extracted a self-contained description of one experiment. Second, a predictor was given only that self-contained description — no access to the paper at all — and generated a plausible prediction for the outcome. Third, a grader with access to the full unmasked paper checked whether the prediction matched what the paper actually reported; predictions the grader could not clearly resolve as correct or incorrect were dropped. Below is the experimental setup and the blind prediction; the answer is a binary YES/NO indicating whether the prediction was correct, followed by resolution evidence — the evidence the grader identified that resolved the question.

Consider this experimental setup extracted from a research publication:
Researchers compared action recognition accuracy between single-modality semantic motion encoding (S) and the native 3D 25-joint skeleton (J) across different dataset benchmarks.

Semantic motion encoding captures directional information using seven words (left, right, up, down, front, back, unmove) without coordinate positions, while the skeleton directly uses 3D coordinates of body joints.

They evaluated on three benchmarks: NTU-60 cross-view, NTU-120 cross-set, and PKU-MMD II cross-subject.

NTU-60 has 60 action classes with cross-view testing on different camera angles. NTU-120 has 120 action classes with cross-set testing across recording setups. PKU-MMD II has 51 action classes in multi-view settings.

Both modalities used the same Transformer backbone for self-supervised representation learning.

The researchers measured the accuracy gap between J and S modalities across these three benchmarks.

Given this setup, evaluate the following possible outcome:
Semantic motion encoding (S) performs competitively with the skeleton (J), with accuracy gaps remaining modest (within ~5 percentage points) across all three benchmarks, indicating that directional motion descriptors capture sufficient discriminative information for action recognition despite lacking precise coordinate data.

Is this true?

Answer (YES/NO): NO